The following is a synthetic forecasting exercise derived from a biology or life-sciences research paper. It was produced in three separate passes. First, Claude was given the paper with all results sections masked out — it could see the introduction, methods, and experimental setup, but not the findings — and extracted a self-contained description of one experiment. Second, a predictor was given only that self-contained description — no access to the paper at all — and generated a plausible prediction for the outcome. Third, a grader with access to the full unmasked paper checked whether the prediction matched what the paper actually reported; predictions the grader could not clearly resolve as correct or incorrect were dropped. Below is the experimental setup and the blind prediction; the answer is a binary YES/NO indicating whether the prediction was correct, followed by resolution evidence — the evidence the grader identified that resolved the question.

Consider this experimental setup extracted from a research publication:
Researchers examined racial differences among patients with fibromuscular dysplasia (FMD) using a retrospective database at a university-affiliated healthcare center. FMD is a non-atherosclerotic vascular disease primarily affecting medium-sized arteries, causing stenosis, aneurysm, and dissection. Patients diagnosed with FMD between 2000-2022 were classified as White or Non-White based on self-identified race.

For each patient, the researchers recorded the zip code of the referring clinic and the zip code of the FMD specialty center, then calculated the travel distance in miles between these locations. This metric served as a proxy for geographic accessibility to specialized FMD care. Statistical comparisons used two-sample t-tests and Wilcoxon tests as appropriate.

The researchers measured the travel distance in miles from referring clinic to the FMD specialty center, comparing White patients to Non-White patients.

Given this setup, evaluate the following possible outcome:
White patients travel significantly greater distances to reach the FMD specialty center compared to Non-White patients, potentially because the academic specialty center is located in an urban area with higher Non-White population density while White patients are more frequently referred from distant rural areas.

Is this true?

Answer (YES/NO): NO